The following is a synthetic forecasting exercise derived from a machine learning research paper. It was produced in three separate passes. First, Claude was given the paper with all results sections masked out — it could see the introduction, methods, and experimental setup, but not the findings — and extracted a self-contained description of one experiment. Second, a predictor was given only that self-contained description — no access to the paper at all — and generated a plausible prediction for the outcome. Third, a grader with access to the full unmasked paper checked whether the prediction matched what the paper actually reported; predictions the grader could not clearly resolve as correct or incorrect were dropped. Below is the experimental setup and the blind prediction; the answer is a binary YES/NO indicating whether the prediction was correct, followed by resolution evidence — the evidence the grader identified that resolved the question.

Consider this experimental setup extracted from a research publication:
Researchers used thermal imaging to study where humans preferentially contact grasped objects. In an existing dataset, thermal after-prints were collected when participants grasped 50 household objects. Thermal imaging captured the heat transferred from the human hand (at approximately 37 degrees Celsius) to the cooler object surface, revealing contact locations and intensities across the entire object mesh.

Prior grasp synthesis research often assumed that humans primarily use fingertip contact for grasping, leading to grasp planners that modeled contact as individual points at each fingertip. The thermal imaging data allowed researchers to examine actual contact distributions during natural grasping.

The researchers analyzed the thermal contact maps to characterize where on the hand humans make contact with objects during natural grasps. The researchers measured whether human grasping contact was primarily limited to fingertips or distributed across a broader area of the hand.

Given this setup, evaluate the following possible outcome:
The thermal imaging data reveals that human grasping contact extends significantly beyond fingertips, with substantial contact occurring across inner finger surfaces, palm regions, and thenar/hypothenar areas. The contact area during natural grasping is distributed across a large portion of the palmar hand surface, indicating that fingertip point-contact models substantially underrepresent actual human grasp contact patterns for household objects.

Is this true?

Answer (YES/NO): YES